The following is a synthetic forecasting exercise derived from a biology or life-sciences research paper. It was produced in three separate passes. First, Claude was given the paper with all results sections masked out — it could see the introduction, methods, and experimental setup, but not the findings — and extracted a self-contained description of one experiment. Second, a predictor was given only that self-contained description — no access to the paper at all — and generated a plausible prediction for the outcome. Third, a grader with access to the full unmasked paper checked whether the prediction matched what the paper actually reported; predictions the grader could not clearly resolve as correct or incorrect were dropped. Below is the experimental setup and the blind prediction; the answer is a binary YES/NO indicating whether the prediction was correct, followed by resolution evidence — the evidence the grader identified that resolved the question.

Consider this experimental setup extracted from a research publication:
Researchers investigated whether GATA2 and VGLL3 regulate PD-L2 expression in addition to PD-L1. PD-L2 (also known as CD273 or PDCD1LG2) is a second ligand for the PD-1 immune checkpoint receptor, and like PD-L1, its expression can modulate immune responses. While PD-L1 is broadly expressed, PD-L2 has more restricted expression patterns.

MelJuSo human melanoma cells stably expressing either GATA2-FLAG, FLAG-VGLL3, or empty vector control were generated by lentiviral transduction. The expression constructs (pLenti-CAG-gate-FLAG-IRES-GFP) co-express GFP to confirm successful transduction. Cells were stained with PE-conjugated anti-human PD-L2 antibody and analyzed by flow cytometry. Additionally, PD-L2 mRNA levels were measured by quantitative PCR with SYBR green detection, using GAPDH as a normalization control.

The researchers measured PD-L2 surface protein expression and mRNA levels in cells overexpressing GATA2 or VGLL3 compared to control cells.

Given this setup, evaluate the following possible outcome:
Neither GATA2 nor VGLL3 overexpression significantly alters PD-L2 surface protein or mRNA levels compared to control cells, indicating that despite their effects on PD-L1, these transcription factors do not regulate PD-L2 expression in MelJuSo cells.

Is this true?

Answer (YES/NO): NO